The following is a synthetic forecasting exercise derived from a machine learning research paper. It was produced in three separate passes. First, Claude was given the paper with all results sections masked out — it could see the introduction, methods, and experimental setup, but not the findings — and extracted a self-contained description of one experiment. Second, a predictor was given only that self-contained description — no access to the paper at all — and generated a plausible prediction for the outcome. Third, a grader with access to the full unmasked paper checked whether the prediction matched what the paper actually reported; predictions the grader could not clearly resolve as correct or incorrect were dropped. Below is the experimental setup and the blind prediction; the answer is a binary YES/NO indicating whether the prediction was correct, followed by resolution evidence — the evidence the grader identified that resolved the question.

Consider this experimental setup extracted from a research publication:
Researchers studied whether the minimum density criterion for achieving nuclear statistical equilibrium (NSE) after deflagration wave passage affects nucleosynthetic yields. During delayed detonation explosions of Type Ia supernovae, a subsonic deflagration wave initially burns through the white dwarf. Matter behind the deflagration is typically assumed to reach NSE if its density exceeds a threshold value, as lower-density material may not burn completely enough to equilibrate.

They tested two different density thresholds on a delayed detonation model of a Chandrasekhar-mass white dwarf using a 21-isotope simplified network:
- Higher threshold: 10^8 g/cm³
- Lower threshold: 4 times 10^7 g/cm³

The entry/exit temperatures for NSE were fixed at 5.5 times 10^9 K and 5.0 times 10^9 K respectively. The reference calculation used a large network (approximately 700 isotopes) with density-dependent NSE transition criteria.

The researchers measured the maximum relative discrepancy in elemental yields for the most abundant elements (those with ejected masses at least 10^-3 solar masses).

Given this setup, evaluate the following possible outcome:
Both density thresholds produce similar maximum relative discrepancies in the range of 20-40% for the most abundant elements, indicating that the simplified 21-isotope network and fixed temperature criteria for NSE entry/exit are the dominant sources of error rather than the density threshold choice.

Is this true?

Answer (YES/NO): NO